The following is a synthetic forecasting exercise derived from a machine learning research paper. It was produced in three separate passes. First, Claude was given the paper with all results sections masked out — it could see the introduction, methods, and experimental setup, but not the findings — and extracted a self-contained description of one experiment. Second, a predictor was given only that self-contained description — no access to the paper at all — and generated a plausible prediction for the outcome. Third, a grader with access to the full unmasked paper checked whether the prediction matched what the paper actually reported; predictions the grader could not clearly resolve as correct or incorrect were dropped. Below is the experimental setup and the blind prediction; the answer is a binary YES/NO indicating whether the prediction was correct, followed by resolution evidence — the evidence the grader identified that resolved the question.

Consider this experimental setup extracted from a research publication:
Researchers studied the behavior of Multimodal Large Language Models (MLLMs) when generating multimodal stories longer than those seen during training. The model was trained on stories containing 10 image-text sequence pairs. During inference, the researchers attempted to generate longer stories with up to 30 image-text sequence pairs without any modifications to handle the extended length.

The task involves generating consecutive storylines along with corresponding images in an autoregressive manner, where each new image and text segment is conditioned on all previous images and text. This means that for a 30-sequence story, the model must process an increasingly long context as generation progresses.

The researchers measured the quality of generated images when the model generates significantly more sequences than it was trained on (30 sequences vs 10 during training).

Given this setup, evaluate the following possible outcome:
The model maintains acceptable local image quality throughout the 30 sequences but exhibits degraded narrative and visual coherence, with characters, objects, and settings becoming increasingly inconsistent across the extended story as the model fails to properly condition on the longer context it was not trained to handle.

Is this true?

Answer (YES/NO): NO